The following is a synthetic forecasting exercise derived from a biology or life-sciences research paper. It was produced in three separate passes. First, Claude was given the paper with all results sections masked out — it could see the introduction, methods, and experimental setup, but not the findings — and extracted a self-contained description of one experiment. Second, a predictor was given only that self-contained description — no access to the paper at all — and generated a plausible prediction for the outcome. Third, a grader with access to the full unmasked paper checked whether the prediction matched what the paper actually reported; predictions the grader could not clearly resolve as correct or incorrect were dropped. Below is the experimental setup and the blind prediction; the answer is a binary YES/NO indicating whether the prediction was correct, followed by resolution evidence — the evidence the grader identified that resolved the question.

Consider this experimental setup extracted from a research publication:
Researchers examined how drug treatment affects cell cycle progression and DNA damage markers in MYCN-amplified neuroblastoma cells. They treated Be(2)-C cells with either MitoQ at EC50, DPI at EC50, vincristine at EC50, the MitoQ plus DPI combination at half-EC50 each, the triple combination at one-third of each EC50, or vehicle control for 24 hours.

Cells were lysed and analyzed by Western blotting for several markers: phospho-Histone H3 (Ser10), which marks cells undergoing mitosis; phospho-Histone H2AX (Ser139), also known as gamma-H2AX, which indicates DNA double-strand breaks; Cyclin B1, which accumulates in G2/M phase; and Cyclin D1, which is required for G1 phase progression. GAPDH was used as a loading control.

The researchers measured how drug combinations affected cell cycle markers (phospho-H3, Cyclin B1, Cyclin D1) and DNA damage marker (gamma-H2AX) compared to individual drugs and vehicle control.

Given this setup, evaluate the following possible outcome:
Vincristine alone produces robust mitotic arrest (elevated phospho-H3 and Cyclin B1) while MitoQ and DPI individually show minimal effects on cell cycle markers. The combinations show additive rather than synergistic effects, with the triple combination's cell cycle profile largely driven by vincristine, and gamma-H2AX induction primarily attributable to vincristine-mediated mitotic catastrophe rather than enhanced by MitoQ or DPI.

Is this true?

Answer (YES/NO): NO